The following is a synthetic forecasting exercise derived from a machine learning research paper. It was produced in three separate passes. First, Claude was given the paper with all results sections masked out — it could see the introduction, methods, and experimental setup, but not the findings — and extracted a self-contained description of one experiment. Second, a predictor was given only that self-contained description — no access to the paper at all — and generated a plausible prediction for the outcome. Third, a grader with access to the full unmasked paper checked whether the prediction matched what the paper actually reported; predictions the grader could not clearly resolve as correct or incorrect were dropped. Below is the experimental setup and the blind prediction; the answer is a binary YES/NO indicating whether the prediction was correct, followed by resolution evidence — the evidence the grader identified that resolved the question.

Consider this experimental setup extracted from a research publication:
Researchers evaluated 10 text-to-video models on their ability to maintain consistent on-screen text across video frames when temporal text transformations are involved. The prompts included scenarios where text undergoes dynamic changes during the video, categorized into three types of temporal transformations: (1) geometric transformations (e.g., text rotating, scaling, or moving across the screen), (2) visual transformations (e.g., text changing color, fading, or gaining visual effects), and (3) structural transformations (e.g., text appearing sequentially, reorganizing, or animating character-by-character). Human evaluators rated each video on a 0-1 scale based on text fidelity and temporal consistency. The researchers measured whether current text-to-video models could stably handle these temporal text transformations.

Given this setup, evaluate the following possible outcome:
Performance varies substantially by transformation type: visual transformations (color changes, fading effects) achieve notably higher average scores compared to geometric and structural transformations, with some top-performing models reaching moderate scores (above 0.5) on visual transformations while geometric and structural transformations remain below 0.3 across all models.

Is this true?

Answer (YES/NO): NO